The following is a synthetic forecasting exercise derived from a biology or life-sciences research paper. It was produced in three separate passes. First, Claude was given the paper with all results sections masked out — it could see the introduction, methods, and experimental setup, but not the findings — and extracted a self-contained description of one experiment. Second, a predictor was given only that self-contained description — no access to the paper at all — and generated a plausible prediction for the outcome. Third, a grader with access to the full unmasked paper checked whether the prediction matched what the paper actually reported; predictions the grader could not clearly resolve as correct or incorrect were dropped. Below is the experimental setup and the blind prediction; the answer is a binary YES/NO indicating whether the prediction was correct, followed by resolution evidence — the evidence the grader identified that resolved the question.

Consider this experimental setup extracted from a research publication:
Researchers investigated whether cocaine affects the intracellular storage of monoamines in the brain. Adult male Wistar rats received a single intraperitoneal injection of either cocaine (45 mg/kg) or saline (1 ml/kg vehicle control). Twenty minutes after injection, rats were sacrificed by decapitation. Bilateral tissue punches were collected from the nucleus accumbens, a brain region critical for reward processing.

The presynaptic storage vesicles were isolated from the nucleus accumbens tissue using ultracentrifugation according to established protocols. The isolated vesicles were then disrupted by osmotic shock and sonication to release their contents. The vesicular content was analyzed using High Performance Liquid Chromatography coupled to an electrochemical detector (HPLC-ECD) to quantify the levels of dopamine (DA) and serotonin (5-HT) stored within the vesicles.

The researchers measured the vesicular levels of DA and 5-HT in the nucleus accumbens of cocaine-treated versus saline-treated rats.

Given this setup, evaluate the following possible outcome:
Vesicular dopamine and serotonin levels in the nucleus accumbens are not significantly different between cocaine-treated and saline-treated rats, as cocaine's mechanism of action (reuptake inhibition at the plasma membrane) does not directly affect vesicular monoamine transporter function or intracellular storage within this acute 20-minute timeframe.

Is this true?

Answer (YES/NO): NO